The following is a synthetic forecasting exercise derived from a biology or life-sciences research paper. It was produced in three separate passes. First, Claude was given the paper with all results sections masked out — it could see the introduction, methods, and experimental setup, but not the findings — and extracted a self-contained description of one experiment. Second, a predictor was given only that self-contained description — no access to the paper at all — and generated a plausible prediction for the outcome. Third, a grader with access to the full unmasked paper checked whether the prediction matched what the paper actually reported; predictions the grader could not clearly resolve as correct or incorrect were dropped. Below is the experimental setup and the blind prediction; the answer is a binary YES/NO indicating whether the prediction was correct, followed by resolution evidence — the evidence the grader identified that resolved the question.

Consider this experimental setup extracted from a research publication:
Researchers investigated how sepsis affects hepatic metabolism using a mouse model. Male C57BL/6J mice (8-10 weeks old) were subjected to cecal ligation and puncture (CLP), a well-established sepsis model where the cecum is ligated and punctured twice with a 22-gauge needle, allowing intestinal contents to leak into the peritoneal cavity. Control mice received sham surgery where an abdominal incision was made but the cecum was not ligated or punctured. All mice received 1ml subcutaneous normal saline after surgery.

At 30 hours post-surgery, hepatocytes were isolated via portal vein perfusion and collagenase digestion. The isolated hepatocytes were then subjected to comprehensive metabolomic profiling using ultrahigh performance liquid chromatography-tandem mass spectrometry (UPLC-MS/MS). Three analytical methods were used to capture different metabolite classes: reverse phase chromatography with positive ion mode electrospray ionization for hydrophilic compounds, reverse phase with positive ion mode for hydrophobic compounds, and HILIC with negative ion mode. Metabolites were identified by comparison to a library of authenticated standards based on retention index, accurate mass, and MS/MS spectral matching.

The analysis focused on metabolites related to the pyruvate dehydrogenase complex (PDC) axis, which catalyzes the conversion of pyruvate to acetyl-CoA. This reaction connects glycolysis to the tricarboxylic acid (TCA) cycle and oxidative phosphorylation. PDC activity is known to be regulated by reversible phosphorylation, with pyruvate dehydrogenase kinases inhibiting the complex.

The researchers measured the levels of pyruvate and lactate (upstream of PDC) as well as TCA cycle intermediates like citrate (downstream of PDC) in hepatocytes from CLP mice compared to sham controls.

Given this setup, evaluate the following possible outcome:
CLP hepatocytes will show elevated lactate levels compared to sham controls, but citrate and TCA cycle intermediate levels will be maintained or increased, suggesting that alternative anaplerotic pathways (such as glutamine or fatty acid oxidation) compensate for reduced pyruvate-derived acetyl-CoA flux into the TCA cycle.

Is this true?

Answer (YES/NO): NO